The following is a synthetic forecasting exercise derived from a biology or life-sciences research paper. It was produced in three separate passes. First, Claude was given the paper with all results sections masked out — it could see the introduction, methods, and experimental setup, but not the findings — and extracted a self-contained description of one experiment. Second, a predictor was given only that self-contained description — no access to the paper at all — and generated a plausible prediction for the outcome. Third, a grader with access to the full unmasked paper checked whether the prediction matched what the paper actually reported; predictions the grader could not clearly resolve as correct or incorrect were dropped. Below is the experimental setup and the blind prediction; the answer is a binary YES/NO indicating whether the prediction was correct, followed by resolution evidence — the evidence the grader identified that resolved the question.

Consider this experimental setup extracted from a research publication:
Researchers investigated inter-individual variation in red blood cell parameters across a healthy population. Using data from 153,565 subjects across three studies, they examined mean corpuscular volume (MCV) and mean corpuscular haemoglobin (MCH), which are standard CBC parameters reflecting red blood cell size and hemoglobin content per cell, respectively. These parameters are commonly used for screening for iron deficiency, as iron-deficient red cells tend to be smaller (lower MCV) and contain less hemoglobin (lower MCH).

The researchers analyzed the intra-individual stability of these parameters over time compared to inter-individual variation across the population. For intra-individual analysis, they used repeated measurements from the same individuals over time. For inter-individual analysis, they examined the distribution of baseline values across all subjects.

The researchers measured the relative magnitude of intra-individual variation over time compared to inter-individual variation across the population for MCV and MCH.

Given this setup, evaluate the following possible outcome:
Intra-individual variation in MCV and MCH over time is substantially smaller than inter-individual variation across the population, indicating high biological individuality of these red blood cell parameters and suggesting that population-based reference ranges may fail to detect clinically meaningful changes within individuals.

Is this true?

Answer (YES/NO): YES